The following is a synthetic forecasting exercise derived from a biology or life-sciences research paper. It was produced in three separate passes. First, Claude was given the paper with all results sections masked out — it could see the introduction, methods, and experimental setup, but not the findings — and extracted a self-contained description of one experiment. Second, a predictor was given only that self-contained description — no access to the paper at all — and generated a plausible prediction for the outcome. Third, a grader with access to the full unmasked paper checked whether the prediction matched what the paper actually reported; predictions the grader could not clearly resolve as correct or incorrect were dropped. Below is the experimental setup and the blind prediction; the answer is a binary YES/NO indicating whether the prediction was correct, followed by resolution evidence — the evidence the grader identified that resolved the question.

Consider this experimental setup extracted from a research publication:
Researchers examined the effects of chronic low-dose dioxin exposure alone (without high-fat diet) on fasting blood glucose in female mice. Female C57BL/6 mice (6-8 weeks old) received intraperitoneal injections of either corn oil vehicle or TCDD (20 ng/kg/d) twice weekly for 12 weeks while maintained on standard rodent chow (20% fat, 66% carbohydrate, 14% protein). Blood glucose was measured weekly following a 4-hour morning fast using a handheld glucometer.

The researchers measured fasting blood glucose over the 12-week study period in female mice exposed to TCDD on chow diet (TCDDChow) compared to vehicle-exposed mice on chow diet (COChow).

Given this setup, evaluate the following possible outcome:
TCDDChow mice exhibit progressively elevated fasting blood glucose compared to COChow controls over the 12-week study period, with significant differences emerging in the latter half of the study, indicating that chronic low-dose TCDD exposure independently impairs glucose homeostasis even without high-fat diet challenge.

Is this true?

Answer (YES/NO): NO